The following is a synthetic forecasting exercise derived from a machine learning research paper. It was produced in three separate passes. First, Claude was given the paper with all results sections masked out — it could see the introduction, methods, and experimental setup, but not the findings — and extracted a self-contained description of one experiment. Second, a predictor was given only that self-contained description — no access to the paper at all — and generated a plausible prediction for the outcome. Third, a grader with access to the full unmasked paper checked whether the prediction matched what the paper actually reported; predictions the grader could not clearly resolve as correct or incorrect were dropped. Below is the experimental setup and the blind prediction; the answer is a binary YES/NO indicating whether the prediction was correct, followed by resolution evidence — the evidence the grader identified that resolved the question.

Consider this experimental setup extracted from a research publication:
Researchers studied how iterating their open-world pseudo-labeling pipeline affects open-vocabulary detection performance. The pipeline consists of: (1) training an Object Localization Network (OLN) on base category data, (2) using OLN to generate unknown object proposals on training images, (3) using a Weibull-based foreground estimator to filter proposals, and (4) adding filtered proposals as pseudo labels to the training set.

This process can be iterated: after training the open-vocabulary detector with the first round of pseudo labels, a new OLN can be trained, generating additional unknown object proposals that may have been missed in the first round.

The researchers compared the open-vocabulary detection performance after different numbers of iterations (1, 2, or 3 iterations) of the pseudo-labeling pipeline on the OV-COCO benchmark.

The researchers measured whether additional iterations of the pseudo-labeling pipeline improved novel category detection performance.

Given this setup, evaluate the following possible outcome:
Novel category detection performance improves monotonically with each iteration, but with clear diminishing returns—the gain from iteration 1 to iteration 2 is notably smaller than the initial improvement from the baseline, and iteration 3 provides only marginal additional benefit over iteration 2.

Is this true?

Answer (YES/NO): NO